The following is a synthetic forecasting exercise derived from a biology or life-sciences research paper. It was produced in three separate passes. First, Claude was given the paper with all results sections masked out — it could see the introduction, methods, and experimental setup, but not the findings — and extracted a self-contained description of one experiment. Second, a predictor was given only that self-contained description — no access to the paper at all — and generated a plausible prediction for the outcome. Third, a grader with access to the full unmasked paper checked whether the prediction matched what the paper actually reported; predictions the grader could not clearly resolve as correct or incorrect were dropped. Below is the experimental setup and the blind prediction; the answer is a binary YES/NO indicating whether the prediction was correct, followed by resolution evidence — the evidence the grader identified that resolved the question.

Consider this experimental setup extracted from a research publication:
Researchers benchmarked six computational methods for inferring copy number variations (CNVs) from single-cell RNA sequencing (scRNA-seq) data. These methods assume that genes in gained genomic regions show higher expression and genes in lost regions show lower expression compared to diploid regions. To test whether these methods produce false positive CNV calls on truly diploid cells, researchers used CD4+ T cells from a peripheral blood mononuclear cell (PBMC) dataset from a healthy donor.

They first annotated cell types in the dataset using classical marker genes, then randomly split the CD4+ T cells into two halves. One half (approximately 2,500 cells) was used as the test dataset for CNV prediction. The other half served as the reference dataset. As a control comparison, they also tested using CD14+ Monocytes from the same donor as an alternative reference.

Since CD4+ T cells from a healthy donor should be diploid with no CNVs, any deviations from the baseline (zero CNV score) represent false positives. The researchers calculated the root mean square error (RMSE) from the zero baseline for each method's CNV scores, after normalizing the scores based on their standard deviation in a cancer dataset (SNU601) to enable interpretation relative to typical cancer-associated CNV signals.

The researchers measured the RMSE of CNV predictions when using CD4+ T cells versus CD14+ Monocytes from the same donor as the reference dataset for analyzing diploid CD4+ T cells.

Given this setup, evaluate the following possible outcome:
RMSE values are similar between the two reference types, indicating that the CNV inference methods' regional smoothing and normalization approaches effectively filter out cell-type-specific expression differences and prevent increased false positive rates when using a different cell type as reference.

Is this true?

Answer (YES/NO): NO